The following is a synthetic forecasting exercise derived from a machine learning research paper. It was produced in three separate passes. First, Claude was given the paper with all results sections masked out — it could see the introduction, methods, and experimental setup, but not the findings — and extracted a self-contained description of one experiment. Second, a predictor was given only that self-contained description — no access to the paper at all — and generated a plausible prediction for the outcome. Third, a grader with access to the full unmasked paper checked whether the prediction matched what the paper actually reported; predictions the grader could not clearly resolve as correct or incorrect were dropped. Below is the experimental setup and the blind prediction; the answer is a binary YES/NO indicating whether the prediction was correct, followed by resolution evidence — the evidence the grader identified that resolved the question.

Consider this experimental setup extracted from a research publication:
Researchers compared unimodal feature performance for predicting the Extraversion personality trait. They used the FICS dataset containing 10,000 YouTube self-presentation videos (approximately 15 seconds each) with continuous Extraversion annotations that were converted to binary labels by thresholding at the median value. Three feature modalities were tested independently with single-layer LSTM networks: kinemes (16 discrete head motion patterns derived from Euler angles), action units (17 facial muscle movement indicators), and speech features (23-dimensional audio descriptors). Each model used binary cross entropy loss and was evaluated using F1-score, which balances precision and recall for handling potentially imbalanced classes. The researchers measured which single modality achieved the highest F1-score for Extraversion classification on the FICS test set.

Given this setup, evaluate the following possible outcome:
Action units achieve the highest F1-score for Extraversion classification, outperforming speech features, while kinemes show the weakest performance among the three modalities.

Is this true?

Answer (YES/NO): YES